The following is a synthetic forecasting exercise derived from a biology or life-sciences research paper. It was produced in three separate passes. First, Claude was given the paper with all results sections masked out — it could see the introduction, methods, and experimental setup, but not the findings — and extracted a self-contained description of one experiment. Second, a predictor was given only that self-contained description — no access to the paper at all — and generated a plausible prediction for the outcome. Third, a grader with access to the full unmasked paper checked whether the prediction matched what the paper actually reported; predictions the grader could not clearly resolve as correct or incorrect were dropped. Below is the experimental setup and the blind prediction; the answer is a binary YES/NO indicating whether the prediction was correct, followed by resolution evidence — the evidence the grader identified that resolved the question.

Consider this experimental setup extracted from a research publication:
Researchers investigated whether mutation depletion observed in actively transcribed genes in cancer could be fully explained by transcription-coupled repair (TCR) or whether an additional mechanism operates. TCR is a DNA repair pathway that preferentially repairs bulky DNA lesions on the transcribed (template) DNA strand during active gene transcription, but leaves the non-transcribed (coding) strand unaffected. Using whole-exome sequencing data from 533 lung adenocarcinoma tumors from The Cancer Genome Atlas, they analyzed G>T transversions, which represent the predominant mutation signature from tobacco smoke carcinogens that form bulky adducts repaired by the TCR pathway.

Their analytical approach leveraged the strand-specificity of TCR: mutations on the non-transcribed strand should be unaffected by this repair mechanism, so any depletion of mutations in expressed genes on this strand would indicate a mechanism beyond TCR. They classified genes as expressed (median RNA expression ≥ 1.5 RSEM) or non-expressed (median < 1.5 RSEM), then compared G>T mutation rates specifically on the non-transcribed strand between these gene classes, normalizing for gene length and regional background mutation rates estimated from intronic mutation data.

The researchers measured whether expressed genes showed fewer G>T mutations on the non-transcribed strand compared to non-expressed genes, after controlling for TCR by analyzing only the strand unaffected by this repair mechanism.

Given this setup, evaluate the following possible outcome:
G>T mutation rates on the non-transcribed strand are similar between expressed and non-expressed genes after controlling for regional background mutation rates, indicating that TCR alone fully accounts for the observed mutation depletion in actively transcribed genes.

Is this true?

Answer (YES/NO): NO